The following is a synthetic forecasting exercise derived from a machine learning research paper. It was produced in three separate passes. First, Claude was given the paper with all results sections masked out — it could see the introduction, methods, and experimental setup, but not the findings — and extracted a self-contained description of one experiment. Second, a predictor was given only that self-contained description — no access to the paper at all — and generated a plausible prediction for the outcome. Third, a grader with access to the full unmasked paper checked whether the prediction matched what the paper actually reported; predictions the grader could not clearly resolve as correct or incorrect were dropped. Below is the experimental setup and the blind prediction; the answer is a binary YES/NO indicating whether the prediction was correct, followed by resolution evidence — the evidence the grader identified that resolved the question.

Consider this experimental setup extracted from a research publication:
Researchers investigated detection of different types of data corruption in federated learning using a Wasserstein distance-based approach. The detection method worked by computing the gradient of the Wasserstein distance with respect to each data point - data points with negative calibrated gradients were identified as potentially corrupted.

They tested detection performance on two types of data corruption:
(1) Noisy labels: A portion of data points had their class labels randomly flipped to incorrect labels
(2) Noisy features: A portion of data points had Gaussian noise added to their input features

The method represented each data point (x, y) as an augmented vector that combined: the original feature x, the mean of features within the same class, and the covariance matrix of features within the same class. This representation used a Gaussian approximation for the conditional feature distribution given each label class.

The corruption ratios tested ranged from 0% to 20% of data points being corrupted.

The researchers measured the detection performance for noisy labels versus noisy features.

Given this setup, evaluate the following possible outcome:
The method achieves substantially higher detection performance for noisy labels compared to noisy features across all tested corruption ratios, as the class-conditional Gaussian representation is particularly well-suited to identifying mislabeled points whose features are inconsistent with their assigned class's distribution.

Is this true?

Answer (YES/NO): NO